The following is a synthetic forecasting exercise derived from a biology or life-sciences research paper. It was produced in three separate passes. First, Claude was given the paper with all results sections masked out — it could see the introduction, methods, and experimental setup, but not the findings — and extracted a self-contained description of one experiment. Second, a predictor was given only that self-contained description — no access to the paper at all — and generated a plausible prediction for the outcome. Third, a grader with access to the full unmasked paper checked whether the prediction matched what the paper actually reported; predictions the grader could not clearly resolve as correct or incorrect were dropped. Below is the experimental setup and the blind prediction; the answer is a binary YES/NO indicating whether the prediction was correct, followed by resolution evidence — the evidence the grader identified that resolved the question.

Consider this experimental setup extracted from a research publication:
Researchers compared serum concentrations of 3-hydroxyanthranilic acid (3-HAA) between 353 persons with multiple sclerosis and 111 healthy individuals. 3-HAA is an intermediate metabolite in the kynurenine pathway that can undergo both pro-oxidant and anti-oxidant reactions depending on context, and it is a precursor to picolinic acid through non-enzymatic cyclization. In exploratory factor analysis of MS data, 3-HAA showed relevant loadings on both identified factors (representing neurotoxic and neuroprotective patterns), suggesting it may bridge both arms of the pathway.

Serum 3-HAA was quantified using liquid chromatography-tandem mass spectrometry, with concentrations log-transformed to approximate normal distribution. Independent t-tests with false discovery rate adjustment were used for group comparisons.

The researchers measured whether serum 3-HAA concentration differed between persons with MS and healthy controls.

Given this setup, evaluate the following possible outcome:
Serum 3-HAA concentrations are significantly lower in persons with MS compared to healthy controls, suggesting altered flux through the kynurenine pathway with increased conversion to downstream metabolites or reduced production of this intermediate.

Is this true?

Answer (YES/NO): NO